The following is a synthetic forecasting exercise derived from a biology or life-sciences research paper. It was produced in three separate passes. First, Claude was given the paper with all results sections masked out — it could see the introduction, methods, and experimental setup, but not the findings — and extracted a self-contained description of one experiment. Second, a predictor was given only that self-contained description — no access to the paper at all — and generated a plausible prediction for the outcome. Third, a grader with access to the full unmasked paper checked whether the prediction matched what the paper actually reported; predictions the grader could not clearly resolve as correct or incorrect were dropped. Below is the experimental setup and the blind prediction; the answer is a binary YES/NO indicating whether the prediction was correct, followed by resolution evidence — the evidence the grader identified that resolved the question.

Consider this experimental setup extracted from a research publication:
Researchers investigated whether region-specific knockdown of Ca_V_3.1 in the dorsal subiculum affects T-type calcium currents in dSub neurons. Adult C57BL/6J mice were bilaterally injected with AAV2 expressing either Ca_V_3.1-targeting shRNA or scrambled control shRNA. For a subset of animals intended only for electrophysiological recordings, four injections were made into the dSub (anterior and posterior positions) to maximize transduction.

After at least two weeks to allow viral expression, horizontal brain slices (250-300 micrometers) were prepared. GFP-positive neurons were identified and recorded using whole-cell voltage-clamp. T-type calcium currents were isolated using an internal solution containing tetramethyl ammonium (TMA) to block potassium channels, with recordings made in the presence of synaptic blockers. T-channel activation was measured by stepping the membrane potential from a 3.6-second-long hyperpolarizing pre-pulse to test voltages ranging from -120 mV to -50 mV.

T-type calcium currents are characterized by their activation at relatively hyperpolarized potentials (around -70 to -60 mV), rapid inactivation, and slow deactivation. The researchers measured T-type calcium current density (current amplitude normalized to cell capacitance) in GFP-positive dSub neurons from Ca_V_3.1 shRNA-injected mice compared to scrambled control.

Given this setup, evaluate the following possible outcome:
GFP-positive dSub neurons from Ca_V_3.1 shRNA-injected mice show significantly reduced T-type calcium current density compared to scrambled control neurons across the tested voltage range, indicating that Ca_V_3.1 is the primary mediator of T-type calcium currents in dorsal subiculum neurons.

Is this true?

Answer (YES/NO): YES